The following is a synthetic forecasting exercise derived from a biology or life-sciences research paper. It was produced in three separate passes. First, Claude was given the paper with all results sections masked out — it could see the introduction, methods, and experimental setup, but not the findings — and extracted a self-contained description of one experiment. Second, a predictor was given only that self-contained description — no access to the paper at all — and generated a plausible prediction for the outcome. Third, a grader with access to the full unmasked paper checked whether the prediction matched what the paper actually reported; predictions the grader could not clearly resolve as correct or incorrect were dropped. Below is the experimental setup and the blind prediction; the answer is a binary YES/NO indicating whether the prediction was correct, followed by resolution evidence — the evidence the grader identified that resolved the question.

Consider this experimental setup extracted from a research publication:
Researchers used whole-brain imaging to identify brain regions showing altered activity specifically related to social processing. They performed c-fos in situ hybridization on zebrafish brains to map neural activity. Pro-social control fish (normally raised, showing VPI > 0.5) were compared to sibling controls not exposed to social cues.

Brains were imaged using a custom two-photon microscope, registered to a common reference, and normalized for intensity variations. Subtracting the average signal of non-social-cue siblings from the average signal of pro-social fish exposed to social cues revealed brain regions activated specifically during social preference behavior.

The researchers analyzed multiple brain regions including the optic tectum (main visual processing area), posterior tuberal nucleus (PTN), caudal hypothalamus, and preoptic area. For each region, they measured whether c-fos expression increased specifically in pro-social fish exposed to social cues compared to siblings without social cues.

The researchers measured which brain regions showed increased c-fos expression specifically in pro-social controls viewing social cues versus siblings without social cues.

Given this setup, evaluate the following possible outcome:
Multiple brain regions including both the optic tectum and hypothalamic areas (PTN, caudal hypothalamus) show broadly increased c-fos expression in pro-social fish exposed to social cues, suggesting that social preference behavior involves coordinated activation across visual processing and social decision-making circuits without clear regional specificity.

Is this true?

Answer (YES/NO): NO